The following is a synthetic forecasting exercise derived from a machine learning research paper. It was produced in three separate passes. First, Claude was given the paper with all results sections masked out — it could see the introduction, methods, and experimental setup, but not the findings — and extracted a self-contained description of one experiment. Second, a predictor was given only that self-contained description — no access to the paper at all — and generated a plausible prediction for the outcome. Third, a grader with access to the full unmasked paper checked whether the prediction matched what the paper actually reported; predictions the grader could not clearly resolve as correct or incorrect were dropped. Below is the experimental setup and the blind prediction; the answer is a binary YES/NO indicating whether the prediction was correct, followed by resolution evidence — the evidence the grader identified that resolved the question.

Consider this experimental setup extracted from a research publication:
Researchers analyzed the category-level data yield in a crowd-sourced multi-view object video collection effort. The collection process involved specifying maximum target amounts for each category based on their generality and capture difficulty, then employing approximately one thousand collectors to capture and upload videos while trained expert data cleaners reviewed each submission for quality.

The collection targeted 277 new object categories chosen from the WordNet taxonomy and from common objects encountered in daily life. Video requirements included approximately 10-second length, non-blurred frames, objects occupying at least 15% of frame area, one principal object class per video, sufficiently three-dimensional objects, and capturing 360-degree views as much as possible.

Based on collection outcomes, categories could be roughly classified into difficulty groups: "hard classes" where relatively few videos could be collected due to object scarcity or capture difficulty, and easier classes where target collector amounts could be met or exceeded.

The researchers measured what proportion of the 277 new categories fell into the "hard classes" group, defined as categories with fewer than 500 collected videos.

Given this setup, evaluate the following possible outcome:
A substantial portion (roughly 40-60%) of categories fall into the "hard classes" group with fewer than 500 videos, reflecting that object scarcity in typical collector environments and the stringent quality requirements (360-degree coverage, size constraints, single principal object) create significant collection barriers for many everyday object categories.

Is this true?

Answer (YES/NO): NO